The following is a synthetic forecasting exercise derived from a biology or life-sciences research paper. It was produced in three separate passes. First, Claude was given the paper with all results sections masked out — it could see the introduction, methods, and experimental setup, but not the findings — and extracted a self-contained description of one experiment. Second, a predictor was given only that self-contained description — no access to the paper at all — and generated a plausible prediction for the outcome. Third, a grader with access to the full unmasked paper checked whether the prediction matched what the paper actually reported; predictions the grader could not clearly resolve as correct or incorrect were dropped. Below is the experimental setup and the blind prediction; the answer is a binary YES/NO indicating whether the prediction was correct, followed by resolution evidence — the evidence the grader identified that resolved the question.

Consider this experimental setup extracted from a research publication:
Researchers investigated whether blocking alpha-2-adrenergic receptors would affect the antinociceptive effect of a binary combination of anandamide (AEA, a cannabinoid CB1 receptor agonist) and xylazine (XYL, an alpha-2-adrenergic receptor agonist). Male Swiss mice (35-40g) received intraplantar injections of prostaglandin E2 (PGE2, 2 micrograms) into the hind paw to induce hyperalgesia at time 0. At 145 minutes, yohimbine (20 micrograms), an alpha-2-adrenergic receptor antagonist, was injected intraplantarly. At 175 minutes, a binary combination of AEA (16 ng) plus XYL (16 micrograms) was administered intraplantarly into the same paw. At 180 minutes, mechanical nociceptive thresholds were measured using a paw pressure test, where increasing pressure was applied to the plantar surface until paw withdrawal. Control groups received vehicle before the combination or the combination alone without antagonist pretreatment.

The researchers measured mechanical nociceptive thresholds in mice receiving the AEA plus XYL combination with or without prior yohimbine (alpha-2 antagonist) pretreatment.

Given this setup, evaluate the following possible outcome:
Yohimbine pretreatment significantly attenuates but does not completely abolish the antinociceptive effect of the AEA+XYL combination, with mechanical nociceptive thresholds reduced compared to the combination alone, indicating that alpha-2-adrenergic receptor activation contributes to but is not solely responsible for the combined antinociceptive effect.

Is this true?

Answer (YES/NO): NO